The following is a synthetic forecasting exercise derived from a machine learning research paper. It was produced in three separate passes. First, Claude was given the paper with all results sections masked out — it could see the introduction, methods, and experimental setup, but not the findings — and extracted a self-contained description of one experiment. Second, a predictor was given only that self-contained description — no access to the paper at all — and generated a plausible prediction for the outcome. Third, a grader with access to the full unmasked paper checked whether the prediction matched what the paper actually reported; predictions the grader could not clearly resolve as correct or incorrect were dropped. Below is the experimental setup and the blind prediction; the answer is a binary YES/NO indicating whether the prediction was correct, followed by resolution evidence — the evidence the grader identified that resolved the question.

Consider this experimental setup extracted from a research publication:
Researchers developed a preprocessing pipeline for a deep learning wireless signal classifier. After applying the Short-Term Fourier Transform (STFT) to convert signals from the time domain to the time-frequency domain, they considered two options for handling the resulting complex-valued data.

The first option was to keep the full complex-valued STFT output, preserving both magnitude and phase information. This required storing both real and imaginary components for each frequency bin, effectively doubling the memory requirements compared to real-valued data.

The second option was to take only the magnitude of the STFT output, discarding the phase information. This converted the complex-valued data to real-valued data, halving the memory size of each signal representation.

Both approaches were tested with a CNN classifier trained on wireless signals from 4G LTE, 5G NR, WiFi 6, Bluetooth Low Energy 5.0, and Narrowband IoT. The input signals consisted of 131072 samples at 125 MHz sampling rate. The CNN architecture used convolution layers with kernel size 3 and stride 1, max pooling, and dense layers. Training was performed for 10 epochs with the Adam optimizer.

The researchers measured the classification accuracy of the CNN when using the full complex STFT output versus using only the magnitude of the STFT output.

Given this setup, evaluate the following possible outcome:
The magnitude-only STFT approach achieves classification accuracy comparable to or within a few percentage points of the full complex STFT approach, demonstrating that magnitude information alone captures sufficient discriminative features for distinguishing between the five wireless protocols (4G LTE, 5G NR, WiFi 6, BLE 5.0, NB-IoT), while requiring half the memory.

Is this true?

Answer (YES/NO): YES